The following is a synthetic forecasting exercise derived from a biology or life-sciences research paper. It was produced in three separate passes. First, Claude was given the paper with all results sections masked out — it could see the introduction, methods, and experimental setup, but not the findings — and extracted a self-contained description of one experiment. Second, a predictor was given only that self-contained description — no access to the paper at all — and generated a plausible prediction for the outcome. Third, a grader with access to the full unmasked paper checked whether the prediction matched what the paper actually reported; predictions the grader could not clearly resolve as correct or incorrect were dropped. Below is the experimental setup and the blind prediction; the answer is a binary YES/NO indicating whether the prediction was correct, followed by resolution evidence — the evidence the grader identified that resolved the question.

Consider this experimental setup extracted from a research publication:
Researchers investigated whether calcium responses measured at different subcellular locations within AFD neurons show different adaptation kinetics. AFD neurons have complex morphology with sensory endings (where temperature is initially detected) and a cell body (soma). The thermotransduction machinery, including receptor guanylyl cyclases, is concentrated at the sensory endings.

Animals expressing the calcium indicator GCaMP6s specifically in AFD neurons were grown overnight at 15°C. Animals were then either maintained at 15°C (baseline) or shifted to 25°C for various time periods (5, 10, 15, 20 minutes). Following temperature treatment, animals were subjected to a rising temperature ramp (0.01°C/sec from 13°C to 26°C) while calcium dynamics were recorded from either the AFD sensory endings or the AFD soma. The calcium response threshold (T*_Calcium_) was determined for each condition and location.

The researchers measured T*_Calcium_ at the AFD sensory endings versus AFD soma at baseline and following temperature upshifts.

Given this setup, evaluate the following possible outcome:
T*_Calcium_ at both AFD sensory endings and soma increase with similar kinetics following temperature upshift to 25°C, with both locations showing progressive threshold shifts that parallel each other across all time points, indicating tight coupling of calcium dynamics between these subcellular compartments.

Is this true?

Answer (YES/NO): YES